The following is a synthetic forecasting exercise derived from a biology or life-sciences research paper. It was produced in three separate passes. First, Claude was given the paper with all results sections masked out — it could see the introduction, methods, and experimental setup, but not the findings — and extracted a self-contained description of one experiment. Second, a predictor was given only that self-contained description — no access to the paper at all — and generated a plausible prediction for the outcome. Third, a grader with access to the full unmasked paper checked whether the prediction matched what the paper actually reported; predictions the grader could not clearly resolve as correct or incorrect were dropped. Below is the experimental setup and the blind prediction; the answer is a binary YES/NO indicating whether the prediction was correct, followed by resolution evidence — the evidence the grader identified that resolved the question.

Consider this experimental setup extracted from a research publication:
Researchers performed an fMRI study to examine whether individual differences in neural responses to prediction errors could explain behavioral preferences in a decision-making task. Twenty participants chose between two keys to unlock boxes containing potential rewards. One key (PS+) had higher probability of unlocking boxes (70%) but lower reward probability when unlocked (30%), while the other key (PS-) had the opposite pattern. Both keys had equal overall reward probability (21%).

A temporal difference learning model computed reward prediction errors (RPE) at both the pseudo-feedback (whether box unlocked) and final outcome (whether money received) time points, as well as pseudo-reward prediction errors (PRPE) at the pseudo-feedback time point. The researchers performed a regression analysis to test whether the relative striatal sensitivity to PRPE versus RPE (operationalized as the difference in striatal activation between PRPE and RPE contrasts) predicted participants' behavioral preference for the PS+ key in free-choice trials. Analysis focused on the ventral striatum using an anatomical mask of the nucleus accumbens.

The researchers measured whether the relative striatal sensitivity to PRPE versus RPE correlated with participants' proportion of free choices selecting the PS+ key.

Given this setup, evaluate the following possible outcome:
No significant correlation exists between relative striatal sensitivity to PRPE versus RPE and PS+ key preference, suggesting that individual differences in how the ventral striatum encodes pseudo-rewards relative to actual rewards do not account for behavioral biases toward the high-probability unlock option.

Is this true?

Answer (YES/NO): NO